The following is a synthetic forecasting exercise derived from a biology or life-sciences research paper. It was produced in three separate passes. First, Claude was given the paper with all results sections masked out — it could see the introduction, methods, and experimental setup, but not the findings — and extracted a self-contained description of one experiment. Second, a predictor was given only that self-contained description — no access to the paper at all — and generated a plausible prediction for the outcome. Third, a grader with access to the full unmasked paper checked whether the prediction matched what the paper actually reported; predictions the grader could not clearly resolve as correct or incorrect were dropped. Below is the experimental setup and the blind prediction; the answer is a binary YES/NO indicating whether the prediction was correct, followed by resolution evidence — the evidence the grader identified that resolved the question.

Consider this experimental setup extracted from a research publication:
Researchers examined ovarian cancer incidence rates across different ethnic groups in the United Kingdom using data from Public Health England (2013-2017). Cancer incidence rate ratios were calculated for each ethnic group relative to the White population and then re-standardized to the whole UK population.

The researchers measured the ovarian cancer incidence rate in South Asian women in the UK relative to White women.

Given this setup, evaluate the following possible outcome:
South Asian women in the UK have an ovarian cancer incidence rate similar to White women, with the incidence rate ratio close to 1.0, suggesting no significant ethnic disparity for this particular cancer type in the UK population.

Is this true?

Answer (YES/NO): NO